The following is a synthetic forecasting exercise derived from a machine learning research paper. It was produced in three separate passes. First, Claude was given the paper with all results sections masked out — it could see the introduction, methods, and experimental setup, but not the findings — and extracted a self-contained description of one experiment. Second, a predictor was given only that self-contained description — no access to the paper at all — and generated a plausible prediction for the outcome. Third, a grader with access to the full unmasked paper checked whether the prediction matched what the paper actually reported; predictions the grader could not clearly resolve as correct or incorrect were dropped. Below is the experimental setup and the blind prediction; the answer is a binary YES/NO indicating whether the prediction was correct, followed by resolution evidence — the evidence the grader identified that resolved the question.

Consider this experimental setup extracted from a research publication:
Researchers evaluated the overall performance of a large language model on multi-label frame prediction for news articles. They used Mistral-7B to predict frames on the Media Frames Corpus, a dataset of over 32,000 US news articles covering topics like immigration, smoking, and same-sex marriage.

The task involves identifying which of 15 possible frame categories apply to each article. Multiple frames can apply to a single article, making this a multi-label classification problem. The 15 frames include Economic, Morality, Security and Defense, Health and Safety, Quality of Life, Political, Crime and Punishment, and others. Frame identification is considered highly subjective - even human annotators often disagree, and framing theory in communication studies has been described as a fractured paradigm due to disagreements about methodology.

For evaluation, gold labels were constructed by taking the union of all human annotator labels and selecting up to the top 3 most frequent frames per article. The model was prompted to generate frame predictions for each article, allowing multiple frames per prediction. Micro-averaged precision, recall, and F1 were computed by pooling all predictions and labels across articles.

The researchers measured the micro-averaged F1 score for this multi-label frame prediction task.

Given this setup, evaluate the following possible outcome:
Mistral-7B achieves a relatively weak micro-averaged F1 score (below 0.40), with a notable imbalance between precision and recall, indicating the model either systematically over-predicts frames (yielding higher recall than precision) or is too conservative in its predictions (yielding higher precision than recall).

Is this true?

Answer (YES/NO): NO